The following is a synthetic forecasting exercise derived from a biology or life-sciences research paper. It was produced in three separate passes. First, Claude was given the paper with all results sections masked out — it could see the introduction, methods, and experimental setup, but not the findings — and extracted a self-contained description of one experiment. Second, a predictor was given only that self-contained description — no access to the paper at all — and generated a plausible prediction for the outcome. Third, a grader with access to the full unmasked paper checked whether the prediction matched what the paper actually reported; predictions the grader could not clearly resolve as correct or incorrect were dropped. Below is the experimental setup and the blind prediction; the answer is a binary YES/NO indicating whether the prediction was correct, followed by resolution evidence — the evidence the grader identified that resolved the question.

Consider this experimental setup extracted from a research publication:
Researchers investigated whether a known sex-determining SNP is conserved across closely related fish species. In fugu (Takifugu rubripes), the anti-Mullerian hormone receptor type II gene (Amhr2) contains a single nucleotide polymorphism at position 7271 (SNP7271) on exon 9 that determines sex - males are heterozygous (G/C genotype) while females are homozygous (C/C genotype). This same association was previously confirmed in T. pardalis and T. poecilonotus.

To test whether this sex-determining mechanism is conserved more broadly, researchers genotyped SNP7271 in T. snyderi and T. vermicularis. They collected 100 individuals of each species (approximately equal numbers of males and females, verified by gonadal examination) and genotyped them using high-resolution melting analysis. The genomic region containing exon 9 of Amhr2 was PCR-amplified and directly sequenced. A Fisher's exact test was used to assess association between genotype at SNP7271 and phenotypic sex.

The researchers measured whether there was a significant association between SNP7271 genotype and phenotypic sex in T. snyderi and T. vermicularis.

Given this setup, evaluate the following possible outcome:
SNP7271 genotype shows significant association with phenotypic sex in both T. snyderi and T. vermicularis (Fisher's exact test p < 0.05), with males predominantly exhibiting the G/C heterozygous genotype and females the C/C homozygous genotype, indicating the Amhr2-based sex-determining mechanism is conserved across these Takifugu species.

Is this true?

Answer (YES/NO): NO